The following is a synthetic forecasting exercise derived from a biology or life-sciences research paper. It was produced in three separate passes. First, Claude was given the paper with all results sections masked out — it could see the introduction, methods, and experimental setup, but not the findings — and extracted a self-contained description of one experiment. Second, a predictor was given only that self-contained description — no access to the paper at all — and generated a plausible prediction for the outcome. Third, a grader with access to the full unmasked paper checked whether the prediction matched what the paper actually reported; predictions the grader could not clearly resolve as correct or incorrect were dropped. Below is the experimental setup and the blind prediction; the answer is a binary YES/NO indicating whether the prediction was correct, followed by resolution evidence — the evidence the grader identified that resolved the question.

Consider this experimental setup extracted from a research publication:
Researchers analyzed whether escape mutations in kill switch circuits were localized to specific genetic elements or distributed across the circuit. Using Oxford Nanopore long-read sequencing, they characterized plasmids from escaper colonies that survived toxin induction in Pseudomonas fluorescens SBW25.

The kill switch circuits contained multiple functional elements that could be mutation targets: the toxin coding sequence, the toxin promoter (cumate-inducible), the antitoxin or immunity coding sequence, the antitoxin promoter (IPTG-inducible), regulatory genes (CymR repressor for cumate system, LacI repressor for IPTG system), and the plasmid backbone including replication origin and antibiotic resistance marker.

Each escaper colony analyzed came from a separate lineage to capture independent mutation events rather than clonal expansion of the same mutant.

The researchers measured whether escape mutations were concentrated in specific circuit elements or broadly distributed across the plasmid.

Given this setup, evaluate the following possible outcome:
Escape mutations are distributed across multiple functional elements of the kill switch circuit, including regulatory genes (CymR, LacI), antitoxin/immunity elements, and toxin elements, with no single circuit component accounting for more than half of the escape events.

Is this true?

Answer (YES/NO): NO